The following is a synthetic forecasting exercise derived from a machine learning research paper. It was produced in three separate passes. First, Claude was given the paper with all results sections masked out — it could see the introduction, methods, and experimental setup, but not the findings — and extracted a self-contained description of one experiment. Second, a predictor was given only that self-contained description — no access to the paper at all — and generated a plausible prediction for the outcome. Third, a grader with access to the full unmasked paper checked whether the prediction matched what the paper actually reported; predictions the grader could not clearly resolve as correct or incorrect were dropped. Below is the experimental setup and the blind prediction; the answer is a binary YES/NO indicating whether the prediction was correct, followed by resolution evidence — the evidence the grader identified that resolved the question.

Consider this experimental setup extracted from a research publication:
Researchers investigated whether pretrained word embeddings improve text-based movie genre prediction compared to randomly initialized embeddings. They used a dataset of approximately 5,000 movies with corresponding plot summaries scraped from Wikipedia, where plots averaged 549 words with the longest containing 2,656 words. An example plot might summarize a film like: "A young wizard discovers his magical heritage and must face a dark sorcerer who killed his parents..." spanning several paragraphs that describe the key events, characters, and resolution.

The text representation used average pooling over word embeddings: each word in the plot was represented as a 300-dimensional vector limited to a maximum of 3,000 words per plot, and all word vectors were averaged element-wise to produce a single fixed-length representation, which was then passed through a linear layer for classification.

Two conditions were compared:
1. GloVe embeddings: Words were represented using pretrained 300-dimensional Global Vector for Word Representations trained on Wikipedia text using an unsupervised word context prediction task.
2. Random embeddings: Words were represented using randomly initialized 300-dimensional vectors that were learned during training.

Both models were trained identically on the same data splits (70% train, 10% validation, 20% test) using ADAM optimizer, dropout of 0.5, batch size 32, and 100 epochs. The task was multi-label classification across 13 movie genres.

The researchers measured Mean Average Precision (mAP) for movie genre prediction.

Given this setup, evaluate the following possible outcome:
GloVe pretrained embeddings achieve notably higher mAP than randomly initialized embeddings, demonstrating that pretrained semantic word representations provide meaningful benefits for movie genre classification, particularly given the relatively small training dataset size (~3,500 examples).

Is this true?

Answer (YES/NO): NO